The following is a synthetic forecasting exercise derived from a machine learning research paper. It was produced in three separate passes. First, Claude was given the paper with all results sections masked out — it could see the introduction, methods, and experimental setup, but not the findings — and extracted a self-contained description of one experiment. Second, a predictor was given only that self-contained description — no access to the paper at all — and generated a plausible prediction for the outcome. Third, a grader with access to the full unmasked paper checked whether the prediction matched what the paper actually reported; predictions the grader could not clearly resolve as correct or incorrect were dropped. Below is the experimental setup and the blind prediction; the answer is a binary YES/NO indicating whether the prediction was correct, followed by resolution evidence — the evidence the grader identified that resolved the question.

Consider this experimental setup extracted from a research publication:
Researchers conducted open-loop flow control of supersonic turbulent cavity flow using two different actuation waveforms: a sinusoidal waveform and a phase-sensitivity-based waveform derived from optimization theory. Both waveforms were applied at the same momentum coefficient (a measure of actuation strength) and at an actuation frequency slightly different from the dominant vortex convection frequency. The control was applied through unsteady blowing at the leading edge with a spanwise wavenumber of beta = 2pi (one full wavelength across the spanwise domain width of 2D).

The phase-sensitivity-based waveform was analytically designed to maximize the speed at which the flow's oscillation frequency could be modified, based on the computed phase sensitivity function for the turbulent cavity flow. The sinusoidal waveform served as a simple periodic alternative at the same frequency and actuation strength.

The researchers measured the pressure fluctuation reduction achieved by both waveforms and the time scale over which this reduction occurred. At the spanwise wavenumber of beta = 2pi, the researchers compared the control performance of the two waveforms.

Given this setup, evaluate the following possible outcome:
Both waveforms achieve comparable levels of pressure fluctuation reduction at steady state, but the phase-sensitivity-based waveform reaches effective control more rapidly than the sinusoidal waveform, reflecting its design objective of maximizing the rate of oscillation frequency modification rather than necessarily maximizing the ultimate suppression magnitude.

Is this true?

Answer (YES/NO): NO